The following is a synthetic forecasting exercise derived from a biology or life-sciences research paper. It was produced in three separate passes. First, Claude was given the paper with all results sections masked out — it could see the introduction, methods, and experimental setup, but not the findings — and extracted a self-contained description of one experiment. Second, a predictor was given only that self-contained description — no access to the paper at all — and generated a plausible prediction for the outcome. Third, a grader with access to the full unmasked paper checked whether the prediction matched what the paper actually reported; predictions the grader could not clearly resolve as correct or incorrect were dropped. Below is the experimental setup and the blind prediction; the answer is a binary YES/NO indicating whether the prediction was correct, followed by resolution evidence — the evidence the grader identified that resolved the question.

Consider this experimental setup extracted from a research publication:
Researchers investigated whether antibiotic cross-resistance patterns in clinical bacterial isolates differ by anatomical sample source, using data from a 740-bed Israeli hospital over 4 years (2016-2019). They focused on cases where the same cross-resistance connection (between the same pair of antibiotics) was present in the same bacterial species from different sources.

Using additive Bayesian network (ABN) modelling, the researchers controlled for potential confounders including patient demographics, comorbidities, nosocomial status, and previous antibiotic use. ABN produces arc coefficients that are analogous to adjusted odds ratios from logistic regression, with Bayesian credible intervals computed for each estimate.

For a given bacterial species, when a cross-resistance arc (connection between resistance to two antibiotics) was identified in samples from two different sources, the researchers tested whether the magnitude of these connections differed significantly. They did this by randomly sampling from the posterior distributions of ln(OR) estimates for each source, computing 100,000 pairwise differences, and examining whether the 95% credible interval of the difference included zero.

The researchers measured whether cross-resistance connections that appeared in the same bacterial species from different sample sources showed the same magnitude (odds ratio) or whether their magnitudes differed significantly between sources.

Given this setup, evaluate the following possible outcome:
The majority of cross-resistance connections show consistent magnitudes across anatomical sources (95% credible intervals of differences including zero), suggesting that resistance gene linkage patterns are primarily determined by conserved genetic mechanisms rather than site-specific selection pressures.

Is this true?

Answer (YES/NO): NO